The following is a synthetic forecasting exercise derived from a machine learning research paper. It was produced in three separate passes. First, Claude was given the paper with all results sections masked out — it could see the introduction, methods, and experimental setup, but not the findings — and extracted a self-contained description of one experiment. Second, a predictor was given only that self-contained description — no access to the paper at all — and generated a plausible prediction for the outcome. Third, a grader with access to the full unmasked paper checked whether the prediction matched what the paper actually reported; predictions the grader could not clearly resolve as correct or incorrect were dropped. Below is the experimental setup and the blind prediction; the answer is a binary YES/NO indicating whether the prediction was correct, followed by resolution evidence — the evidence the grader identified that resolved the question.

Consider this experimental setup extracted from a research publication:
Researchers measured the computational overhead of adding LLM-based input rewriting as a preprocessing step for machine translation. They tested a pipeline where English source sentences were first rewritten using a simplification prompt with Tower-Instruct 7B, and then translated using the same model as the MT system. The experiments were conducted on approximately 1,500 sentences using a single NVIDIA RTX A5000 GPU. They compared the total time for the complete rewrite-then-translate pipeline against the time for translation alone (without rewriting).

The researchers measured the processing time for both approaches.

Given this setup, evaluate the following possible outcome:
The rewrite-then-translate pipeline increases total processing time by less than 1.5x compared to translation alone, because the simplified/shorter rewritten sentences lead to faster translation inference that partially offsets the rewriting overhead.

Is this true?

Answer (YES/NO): NO